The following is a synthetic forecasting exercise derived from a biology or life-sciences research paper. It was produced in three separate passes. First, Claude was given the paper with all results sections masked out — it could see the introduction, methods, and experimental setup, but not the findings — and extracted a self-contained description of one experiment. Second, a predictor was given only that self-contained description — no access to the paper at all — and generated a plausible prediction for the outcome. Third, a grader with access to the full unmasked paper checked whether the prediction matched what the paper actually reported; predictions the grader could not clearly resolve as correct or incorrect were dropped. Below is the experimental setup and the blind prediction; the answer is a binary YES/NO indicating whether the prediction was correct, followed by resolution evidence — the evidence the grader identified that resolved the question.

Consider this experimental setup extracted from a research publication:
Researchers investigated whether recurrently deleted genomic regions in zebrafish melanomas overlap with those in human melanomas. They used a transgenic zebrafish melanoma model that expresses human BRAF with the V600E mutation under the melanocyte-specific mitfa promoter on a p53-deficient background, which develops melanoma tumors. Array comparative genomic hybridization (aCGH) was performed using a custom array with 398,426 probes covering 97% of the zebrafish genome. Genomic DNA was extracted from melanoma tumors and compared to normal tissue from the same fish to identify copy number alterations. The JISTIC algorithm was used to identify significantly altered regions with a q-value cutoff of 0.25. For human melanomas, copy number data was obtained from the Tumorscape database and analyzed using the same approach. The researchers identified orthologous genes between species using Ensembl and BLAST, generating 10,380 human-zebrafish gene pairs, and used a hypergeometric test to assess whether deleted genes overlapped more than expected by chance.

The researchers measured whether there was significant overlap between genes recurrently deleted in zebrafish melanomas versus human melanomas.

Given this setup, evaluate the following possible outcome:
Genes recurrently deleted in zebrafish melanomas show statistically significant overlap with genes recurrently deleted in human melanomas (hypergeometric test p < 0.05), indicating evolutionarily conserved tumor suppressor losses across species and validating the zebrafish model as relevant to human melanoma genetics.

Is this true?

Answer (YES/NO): YES